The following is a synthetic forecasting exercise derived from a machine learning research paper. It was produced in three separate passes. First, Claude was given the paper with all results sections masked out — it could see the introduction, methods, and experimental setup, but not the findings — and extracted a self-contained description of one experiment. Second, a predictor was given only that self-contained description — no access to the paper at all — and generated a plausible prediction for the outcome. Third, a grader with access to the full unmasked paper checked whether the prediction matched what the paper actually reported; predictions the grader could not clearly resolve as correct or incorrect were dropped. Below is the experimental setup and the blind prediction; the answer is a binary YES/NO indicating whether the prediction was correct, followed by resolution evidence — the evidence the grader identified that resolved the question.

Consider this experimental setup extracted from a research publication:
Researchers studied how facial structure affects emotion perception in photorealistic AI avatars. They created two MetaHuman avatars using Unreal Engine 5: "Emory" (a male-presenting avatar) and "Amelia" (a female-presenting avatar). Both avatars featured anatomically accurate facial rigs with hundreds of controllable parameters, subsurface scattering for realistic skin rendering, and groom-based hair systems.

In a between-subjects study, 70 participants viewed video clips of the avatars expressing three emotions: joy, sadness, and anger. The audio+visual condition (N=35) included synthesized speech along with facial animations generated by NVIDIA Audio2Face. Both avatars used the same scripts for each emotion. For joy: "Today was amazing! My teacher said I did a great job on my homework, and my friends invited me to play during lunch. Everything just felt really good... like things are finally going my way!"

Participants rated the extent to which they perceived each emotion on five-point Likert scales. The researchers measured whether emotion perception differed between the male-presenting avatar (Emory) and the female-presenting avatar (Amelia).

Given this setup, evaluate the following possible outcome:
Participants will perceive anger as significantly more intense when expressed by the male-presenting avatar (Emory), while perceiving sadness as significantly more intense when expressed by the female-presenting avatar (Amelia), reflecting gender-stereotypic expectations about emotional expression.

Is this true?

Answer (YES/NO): YES